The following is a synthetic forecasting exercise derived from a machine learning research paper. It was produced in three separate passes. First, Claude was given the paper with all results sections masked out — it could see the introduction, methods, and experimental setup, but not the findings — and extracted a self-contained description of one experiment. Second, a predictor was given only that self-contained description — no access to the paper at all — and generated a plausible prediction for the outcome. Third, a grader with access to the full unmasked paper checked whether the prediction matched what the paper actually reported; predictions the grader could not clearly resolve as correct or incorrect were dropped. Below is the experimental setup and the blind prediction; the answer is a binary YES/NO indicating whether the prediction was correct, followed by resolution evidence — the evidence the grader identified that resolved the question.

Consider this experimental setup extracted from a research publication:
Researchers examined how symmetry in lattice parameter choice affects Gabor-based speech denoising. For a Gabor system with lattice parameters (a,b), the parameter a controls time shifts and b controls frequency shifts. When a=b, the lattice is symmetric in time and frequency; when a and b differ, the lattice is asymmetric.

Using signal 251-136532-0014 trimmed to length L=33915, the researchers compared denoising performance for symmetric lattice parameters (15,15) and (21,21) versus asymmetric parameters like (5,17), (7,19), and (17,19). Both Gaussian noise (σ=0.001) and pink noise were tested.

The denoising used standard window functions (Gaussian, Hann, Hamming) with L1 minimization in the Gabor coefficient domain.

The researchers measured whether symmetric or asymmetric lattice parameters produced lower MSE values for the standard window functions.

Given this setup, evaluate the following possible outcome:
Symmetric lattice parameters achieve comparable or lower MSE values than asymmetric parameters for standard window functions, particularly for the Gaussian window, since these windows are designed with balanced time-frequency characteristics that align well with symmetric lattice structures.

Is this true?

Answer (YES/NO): NO